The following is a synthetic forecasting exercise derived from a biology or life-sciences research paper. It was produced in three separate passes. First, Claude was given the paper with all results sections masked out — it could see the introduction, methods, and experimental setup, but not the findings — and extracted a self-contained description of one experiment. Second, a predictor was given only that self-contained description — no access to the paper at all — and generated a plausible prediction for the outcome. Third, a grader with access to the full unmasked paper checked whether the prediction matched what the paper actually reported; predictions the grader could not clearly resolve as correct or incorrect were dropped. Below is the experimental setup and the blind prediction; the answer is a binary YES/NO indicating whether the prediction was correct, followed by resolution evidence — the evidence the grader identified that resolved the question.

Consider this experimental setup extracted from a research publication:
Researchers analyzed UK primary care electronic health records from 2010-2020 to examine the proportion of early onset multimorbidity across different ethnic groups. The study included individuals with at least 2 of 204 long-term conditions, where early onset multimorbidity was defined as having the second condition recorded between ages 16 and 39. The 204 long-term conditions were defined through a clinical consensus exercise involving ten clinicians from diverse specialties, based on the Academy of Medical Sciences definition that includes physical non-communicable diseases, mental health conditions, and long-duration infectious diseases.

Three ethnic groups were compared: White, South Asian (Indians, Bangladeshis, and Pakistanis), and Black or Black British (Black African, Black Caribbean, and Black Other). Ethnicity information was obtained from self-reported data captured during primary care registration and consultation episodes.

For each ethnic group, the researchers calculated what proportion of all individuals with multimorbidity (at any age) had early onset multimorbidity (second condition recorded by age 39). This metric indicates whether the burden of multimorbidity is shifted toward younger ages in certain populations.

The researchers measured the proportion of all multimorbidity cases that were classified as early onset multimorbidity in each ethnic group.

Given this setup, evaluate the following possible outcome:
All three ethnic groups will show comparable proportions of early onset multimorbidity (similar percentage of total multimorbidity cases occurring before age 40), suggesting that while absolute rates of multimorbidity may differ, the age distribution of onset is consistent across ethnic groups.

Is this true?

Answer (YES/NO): NO